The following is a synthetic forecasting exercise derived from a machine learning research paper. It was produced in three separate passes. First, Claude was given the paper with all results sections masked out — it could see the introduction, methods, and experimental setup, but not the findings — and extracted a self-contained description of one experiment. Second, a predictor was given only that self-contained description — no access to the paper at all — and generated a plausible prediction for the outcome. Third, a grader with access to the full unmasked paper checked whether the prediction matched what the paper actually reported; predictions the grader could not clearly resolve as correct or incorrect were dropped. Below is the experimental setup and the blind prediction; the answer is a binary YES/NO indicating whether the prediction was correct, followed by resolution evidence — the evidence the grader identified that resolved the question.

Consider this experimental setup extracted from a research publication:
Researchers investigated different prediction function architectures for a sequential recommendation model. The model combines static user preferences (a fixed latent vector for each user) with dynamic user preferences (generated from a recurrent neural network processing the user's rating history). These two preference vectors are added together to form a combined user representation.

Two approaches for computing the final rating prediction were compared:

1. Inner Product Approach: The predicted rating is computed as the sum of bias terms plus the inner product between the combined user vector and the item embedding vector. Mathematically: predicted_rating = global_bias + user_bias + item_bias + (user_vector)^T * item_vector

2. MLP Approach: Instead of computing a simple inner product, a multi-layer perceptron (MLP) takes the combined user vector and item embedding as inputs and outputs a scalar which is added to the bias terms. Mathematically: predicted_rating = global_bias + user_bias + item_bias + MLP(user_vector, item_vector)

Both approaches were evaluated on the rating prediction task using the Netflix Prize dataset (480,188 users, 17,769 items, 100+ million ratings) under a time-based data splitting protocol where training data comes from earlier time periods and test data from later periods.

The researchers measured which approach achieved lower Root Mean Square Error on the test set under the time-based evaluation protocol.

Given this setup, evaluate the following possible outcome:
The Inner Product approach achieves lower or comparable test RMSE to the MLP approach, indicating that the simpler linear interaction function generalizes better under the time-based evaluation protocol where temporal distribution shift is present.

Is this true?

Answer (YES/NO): YES